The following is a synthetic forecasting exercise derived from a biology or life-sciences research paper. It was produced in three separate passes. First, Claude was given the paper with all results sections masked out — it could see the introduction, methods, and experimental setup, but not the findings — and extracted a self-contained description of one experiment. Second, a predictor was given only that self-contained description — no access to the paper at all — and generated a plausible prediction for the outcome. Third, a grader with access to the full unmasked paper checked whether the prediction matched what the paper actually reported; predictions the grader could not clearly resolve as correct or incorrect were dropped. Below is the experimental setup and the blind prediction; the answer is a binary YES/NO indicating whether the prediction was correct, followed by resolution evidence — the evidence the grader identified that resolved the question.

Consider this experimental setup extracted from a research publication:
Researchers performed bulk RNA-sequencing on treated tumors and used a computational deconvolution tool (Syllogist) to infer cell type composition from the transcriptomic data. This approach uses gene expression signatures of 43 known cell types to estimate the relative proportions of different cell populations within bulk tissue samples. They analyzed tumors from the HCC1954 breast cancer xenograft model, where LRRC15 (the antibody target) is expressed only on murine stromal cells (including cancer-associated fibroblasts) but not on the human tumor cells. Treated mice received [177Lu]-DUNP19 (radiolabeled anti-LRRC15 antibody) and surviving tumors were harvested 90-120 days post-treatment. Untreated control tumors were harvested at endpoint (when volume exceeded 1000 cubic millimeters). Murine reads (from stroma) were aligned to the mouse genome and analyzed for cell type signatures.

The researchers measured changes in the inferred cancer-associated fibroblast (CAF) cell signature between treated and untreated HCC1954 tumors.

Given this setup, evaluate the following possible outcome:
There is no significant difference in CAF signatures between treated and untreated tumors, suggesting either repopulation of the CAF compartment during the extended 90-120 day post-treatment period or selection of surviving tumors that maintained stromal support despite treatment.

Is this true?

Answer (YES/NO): YES